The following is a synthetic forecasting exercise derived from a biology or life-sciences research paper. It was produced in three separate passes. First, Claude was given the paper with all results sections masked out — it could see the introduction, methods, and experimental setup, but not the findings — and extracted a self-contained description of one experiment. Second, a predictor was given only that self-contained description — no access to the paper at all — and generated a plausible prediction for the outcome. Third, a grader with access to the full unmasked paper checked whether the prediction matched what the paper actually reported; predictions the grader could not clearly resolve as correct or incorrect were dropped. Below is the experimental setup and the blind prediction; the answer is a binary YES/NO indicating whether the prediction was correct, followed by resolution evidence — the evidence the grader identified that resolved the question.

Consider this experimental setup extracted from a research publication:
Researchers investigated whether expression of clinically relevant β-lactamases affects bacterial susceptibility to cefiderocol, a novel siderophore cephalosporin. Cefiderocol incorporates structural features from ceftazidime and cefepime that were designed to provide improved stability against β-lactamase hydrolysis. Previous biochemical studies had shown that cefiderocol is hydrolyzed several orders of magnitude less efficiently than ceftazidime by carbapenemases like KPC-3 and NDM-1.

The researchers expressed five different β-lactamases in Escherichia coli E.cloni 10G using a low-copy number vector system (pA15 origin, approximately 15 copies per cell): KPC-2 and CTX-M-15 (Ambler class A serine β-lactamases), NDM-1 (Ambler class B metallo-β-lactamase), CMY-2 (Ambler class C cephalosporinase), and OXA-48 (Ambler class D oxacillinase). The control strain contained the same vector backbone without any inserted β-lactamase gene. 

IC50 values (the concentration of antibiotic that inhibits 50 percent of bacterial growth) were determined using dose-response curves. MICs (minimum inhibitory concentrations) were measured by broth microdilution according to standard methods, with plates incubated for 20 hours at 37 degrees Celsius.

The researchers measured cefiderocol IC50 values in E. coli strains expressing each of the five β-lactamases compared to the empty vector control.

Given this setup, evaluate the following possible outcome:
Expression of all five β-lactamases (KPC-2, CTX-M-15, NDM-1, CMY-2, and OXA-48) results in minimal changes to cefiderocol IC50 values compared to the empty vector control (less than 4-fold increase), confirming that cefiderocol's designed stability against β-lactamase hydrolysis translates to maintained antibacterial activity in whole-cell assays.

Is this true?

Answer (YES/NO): NO